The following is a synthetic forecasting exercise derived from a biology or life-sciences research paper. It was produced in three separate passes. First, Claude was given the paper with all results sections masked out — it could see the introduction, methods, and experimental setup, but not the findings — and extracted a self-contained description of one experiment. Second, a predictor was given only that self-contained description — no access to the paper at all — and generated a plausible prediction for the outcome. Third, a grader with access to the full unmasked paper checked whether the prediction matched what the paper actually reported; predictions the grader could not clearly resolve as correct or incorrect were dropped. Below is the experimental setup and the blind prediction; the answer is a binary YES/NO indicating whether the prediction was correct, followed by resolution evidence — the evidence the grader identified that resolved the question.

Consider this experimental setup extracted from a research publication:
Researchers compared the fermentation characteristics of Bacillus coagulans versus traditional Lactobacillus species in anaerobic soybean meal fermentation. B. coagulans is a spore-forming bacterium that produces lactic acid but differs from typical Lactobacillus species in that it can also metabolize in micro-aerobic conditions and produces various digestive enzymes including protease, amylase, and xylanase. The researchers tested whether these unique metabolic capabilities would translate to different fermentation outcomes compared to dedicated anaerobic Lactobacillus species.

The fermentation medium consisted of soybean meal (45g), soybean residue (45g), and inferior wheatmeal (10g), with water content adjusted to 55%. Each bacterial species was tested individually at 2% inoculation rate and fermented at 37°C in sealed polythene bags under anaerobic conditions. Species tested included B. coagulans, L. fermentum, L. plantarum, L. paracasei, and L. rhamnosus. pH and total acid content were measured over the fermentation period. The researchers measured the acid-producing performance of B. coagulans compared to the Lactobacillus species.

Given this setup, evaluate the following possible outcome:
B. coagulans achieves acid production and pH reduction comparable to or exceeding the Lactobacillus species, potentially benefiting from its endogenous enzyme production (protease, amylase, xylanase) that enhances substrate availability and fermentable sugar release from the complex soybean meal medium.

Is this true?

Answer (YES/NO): NO